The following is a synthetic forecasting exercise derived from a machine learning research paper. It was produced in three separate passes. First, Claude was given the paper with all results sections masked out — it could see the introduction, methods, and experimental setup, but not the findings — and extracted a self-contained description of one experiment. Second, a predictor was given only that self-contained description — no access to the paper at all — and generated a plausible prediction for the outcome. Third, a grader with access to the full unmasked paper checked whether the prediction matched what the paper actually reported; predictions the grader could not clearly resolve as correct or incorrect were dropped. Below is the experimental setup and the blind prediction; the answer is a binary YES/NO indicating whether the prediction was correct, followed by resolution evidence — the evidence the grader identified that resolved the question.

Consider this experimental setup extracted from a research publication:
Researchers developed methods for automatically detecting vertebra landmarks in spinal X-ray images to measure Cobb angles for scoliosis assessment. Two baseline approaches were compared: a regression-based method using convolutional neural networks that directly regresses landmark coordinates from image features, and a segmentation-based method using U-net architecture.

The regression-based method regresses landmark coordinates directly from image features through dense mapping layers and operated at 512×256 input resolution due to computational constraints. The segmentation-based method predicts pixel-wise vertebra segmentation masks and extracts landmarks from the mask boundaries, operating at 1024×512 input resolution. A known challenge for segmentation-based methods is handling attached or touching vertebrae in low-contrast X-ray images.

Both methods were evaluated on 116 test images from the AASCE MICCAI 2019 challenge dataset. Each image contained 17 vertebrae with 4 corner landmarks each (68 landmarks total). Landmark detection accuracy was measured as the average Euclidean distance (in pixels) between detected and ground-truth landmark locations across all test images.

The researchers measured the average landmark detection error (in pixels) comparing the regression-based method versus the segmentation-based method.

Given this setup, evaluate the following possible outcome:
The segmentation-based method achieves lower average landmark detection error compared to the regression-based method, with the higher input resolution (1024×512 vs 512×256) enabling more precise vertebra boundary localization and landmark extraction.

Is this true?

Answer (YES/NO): YES